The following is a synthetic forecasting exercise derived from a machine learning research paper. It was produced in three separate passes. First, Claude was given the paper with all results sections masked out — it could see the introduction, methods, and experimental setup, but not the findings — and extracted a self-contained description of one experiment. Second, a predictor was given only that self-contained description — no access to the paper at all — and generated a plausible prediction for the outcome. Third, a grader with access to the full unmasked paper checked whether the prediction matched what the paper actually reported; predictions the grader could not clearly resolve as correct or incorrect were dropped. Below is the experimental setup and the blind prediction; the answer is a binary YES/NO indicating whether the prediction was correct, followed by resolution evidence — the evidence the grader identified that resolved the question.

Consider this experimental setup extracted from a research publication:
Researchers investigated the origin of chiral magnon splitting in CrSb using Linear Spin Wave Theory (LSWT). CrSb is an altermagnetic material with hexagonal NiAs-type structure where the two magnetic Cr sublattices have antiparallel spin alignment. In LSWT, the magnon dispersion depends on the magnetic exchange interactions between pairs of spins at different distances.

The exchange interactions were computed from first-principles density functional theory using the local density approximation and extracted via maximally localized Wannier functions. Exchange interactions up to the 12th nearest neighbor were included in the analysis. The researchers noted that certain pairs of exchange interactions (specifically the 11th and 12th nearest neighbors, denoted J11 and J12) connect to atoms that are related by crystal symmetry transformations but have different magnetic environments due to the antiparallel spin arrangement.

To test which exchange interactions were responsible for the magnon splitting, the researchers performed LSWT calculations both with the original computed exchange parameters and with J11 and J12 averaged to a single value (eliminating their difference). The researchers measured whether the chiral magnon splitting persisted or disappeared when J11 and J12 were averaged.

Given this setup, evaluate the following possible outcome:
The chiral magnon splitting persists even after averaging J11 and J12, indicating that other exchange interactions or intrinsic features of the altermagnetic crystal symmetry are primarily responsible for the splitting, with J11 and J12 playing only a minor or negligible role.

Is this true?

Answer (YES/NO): NO